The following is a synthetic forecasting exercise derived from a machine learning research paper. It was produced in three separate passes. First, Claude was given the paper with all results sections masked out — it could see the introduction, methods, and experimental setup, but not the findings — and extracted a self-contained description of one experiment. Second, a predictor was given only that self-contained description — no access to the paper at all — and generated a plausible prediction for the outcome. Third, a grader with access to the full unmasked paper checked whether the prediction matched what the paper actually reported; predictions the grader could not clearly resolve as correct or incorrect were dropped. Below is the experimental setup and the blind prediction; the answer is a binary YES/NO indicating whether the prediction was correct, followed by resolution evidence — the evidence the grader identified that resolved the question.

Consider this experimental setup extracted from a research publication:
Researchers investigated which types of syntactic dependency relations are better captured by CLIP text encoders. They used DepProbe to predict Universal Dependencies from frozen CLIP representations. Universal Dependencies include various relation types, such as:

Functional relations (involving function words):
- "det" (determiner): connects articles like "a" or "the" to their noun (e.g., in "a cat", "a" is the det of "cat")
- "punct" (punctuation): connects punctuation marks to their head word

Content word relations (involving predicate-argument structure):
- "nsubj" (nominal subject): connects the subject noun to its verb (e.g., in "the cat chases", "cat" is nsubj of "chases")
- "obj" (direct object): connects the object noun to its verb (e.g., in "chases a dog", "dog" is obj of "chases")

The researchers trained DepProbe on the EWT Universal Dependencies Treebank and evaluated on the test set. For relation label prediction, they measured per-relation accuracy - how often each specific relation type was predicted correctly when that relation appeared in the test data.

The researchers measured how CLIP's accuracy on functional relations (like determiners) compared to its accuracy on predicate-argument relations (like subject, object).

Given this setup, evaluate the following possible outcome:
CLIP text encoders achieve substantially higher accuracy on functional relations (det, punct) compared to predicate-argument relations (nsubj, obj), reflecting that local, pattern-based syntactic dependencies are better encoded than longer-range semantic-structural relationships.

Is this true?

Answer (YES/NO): YES